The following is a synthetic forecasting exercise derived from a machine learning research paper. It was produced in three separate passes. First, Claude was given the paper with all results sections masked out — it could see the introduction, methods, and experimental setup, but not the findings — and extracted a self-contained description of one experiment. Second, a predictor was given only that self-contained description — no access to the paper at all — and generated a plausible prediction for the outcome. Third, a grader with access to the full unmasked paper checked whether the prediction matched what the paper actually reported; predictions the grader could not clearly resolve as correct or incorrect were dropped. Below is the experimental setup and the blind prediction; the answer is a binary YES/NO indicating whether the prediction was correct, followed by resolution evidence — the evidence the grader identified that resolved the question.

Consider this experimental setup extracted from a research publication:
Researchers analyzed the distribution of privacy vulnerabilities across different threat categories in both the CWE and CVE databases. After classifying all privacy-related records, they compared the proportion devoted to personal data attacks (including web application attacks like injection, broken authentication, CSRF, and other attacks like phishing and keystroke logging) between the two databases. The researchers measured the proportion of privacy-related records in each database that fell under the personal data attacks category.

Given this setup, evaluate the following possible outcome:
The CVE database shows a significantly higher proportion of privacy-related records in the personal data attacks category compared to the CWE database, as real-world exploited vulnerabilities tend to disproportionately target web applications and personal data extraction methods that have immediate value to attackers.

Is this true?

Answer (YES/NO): NO